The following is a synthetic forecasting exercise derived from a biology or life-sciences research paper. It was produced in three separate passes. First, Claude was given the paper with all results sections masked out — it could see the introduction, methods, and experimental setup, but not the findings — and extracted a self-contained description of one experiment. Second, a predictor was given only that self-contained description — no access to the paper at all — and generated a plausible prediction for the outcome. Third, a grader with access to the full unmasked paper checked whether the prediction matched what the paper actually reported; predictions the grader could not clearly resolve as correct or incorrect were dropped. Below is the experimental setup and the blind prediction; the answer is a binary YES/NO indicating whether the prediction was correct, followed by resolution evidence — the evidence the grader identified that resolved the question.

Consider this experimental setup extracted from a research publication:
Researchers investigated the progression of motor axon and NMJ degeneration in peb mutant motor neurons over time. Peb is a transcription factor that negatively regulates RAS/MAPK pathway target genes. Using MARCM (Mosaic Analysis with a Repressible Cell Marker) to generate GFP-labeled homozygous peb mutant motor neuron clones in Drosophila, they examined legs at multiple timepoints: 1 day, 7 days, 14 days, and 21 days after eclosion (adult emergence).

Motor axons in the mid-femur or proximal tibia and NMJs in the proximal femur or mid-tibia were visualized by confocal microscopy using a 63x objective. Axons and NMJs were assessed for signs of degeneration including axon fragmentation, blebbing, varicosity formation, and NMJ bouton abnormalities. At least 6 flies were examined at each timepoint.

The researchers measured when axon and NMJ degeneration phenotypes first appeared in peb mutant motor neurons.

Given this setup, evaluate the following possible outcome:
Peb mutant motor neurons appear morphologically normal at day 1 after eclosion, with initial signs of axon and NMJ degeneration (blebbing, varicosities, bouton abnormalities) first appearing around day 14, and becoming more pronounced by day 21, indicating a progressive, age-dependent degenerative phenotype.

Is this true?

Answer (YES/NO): NO